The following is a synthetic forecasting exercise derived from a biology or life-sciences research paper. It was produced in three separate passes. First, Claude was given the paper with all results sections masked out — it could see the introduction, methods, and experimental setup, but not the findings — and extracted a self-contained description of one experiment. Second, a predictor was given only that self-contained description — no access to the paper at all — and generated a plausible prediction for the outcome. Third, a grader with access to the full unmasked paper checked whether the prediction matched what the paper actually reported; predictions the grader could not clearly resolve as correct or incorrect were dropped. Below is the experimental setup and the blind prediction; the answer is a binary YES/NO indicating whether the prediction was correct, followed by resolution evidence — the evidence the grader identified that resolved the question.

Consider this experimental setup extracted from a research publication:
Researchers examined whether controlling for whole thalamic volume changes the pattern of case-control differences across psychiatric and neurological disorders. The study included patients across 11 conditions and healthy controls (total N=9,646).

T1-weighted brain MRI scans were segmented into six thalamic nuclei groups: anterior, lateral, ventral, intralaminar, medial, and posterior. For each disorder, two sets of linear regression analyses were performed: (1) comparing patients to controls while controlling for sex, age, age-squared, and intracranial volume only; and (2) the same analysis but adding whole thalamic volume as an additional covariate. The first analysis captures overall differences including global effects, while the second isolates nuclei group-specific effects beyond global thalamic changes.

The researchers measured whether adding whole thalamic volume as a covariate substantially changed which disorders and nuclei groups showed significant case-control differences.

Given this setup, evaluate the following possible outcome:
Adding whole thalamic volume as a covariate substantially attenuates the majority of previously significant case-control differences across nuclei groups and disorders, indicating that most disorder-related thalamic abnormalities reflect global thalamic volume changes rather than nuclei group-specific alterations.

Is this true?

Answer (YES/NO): NO